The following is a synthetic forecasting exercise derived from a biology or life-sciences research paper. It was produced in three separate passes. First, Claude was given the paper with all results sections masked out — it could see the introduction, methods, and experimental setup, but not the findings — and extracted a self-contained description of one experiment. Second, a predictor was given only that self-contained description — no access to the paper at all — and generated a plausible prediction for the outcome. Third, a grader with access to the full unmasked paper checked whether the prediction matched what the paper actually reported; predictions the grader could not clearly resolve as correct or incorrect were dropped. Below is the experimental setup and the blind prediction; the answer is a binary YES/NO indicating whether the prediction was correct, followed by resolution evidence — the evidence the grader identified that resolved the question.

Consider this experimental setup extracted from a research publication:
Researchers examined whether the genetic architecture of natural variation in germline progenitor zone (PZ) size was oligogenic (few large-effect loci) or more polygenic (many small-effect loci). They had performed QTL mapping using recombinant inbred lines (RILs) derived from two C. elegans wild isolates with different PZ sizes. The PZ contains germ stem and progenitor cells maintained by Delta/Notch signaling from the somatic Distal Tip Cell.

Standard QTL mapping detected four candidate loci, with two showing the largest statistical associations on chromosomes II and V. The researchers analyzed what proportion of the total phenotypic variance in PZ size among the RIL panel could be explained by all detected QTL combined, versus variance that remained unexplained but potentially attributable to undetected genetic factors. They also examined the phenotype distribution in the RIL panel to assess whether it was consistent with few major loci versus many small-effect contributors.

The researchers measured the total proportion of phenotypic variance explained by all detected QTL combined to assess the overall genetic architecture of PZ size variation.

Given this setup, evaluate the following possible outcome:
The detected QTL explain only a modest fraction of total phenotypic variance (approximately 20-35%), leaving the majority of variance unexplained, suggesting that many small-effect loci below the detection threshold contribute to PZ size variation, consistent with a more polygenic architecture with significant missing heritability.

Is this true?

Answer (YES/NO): YES